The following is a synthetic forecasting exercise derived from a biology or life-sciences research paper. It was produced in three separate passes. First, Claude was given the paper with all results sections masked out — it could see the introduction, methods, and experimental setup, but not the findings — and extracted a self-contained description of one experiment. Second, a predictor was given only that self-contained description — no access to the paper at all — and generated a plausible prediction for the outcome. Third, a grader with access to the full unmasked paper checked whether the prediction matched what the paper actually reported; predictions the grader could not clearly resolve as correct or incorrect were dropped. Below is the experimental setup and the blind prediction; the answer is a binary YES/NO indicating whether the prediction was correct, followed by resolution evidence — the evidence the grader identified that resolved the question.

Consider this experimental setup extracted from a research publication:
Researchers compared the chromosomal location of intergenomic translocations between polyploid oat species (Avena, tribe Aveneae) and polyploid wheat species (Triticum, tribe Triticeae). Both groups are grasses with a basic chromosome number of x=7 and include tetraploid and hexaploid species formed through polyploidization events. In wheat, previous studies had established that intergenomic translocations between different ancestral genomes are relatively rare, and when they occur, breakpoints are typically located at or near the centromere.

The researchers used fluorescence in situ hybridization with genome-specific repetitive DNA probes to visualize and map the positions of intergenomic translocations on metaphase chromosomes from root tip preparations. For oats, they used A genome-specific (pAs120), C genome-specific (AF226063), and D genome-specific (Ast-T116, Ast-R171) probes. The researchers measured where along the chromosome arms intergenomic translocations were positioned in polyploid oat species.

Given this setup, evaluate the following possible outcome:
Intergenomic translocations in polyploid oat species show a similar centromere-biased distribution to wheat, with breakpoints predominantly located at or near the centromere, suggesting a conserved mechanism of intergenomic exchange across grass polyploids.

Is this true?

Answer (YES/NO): NO